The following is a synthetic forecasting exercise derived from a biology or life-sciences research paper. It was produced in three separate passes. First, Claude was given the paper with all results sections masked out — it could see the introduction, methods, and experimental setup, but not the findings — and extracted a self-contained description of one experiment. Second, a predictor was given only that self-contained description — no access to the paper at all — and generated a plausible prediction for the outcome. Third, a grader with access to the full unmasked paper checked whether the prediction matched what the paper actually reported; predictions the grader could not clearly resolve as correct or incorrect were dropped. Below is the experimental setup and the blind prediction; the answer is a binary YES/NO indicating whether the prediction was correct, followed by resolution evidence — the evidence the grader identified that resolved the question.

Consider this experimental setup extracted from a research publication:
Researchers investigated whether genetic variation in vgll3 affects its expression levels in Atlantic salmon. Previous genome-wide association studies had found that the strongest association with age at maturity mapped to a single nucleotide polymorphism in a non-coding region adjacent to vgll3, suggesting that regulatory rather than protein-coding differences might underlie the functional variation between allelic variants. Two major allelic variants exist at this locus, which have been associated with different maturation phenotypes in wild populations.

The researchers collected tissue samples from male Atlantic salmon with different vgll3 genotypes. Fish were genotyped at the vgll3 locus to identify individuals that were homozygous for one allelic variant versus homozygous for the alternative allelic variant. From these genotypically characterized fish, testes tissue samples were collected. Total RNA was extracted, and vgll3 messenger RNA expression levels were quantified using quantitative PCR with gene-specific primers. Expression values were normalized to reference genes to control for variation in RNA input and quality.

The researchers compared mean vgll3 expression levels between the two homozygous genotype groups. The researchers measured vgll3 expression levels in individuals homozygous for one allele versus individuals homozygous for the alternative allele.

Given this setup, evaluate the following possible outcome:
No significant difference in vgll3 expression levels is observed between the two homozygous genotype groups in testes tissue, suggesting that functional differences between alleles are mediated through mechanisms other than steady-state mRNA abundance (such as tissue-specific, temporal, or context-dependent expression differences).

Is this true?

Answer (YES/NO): NO